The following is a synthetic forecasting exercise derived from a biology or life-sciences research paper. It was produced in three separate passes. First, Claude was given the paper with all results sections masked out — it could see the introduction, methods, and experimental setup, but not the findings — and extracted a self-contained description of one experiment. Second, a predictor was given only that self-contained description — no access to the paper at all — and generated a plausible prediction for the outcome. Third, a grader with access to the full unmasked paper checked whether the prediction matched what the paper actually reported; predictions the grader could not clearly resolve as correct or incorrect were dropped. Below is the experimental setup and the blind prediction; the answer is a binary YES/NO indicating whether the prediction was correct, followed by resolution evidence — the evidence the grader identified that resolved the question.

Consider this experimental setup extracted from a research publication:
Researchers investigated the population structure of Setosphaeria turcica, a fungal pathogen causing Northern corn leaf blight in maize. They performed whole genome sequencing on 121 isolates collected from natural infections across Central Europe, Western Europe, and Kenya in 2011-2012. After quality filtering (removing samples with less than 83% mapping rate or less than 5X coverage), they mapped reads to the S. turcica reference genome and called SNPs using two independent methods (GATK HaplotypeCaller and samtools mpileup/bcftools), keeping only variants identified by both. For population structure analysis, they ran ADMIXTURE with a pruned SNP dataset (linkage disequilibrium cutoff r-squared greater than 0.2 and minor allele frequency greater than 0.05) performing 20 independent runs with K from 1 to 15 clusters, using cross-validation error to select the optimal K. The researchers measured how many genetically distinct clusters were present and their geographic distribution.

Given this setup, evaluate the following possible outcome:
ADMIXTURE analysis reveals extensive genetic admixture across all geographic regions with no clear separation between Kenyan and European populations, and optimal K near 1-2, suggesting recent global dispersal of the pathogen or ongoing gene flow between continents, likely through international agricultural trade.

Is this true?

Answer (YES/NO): NO